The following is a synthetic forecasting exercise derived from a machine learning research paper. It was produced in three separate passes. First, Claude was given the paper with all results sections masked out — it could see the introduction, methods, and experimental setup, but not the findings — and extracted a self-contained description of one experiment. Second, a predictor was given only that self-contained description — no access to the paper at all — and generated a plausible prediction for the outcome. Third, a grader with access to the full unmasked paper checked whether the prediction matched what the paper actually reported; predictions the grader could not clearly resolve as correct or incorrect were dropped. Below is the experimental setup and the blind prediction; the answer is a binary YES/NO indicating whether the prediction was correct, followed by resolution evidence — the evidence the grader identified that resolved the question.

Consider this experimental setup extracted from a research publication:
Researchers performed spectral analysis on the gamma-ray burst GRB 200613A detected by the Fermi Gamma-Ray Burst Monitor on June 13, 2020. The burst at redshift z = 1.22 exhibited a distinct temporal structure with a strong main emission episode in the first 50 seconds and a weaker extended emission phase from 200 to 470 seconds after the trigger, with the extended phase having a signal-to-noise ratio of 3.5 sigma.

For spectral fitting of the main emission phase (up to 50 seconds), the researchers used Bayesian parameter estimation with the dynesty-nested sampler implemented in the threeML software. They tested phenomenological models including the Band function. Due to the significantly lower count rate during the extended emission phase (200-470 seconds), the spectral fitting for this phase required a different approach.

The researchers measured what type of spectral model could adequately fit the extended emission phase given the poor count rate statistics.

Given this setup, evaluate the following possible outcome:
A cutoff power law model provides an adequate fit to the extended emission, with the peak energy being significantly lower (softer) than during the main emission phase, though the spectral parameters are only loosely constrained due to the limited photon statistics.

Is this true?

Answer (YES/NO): NO